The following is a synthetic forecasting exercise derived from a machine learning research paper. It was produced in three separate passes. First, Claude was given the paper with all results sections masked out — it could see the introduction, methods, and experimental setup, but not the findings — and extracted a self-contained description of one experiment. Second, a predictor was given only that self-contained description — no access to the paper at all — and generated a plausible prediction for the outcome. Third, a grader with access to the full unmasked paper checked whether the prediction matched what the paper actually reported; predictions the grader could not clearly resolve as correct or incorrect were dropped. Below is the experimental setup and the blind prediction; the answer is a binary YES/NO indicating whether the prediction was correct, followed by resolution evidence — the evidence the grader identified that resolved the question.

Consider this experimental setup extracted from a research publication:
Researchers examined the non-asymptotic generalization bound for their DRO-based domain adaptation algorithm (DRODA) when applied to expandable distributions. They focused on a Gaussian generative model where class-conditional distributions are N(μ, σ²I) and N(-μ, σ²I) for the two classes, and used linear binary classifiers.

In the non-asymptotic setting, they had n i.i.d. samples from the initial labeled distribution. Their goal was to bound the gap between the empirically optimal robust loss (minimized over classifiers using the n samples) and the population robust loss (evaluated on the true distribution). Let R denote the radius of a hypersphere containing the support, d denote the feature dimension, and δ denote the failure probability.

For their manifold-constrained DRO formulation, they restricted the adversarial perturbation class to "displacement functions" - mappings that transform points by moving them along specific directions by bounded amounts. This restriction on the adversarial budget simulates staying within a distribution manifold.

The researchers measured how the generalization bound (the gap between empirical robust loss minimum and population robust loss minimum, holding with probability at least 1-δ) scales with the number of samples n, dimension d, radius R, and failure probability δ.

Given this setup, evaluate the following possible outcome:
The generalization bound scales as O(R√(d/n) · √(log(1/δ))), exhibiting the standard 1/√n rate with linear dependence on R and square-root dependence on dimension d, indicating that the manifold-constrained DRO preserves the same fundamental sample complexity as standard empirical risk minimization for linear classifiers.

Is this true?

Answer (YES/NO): NO